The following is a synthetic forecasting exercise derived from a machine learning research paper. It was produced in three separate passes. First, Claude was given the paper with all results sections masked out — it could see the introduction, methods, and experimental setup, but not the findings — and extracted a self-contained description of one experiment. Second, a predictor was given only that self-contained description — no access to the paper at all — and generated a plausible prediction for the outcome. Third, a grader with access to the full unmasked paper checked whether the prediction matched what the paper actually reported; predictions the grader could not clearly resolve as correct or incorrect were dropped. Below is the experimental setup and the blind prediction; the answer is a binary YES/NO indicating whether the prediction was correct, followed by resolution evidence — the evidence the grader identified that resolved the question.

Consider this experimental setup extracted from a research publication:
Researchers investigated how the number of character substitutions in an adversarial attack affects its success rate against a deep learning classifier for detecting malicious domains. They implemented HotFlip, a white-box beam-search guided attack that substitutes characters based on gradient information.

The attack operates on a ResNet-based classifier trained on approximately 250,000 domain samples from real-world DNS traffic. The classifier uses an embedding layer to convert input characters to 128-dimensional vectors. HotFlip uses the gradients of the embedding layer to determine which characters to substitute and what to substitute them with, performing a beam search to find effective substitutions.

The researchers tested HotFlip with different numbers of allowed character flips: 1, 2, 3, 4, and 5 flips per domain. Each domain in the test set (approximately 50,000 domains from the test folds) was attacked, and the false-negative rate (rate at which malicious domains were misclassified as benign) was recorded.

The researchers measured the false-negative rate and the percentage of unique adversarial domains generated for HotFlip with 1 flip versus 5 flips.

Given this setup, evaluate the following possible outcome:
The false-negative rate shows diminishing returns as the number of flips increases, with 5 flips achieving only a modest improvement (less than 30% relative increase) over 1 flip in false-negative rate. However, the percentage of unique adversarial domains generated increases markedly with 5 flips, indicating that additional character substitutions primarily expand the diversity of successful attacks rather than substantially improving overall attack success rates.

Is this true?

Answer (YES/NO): NO